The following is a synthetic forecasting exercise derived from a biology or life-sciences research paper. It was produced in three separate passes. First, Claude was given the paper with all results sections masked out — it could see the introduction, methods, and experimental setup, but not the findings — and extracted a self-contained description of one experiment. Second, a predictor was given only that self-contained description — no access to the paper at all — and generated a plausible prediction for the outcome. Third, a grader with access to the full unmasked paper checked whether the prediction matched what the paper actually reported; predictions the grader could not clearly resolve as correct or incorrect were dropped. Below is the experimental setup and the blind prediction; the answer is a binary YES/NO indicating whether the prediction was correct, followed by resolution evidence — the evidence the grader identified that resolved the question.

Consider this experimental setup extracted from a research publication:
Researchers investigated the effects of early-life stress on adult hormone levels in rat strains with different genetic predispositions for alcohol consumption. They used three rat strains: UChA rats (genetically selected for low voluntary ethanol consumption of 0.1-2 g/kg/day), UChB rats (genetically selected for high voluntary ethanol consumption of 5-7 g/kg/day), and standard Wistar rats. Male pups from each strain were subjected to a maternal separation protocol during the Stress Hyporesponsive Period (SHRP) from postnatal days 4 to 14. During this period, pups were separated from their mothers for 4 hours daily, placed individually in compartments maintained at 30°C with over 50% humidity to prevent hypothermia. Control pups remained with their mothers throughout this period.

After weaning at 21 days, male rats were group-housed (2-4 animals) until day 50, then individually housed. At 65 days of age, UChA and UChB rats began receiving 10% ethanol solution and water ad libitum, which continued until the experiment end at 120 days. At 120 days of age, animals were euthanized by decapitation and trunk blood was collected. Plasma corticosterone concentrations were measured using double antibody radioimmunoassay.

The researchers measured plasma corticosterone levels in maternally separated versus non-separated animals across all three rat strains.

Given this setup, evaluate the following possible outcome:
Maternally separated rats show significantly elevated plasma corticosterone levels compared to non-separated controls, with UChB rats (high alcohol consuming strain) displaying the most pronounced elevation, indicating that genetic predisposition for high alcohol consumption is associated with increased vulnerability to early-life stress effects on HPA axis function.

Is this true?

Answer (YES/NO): NO